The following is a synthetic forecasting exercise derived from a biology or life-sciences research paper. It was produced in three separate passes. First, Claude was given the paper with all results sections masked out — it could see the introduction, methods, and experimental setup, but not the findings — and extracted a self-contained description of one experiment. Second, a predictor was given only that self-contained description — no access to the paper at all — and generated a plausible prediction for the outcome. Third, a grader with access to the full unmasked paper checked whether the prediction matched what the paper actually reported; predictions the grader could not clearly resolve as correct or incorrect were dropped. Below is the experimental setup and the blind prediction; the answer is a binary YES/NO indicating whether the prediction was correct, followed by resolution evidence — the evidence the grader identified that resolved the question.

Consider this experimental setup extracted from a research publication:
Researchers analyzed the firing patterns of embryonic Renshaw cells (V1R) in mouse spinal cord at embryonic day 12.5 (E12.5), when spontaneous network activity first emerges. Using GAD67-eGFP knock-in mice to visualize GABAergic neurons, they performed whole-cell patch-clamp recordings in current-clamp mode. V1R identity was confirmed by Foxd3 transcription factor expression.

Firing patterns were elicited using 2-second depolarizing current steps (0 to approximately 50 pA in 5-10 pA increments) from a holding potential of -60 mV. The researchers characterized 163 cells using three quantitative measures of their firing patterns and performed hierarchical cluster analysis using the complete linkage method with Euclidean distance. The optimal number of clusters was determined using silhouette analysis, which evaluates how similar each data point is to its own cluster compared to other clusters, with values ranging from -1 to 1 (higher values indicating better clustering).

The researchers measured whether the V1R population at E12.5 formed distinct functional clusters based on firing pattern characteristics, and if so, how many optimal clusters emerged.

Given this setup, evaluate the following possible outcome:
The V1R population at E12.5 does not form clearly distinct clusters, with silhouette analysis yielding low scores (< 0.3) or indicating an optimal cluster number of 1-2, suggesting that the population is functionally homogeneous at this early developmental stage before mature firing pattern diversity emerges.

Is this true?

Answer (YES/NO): NO